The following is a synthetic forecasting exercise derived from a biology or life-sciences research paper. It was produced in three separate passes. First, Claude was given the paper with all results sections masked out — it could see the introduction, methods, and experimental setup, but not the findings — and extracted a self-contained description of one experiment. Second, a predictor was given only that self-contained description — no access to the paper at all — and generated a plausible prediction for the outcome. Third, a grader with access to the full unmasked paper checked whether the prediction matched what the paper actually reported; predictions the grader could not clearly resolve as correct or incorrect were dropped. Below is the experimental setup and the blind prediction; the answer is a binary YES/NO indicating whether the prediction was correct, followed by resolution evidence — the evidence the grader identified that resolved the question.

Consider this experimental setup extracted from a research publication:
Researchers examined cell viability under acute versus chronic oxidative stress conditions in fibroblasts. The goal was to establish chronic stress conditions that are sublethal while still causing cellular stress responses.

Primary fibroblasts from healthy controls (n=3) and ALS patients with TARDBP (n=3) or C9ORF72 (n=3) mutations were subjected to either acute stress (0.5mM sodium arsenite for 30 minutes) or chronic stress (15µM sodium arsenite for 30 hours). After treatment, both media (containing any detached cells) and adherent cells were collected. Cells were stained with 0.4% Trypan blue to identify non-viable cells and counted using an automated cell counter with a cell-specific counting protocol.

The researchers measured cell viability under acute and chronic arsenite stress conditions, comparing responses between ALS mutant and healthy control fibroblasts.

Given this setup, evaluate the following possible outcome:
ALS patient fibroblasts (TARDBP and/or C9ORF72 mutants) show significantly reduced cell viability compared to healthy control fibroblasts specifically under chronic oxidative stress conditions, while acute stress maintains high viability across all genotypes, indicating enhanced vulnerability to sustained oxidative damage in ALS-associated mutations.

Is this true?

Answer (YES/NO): NO